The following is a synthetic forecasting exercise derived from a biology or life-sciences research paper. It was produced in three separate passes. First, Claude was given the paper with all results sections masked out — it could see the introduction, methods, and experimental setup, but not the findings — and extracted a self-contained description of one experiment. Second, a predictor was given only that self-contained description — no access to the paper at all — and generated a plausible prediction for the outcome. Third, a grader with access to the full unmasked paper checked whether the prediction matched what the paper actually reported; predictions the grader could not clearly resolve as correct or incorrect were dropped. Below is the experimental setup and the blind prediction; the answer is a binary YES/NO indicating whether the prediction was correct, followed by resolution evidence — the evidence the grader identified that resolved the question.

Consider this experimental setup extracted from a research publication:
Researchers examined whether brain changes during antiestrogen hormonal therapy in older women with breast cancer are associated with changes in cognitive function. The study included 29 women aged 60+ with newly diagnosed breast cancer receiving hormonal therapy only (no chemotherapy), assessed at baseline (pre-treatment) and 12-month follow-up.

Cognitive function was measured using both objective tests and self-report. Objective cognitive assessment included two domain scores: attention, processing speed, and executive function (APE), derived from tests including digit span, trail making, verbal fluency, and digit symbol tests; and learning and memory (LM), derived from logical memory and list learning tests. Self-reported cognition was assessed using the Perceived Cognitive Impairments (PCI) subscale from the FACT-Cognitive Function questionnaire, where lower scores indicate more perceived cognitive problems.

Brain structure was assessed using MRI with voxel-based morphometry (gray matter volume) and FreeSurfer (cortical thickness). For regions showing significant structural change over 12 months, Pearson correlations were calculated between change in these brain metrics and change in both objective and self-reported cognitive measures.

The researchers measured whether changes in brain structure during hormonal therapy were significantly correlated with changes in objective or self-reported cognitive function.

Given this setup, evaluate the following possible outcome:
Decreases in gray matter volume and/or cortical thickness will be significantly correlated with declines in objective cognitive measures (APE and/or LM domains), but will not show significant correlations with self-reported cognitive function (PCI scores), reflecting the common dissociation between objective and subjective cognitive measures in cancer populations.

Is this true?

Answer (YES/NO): NO